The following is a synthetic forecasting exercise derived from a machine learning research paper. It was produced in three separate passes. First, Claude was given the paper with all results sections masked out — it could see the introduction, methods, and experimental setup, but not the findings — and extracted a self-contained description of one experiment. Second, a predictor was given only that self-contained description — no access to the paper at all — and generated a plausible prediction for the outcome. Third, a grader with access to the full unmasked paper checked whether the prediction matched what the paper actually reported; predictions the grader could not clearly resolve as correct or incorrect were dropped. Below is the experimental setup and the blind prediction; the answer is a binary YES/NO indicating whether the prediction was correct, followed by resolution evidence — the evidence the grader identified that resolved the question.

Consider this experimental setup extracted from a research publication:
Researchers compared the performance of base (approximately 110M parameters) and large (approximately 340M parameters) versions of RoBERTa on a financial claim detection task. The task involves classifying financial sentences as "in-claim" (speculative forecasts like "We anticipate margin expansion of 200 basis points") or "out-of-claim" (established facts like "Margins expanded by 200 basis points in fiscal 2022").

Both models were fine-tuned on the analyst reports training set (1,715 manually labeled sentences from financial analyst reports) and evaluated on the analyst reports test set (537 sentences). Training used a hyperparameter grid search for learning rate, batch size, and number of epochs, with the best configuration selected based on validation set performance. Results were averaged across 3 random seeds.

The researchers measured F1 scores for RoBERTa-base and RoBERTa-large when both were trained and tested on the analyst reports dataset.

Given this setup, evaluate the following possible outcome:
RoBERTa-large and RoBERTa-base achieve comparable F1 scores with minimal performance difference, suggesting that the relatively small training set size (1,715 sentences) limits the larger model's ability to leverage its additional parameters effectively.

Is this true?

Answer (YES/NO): YES